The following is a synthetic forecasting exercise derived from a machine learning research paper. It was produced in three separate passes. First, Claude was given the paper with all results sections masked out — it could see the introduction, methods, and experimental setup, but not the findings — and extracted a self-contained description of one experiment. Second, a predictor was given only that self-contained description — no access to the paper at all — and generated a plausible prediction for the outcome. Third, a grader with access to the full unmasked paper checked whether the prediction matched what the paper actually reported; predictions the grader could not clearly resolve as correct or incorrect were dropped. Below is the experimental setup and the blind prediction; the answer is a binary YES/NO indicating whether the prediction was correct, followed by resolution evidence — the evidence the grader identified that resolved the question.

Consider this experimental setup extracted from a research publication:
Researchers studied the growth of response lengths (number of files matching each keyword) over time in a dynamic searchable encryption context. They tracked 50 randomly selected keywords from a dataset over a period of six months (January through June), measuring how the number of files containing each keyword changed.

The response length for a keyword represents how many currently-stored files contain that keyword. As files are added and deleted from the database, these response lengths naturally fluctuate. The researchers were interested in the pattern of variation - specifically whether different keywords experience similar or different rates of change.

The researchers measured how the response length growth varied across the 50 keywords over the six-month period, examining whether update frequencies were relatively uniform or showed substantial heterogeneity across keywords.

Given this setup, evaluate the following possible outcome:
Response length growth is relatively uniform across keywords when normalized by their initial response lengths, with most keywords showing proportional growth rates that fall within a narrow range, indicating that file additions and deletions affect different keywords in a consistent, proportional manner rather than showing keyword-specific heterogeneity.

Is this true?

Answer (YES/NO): NO